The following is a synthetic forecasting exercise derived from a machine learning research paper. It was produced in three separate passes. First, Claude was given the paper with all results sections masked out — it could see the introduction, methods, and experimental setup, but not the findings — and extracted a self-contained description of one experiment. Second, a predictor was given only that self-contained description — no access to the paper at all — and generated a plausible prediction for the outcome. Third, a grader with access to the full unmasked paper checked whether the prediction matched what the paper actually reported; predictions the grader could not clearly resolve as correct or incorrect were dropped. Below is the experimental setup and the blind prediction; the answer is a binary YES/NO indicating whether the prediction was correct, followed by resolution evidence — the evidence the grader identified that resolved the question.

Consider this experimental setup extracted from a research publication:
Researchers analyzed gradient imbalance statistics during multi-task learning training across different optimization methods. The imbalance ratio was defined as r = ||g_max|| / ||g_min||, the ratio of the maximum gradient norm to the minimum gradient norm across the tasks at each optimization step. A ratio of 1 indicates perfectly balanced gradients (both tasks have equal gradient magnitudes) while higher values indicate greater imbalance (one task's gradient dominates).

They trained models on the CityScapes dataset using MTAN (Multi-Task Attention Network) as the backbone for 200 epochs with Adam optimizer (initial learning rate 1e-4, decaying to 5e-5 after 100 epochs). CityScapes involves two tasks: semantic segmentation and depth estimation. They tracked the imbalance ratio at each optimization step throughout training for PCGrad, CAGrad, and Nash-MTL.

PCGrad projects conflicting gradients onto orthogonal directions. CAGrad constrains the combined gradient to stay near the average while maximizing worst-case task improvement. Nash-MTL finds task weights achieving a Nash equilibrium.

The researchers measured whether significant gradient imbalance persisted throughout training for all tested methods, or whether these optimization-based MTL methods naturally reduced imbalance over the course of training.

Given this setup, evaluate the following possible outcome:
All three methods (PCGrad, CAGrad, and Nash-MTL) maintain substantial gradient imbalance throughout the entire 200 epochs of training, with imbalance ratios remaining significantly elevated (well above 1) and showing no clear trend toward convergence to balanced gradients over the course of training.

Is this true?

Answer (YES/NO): YES